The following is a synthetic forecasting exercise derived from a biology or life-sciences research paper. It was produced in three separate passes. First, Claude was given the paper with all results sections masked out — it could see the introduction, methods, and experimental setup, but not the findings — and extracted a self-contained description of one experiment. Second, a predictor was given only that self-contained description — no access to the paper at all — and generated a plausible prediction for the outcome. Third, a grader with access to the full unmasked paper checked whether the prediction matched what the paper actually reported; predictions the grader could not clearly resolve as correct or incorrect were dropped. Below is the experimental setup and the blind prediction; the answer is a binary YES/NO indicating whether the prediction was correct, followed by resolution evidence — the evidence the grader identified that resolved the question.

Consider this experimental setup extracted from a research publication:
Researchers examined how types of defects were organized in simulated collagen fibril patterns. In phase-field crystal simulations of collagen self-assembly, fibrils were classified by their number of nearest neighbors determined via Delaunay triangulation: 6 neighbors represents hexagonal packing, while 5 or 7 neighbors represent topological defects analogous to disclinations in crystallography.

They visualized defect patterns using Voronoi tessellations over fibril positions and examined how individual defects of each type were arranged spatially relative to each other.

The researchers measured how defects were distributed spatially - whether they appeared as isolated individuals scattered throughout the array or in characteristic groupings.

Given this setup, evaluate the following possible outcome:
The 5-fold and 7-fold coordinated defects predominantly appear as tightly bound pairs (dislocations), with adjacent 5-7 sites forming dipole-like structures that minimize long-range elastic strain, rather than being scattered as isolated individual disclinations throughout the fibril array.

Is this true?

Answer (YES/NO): NO